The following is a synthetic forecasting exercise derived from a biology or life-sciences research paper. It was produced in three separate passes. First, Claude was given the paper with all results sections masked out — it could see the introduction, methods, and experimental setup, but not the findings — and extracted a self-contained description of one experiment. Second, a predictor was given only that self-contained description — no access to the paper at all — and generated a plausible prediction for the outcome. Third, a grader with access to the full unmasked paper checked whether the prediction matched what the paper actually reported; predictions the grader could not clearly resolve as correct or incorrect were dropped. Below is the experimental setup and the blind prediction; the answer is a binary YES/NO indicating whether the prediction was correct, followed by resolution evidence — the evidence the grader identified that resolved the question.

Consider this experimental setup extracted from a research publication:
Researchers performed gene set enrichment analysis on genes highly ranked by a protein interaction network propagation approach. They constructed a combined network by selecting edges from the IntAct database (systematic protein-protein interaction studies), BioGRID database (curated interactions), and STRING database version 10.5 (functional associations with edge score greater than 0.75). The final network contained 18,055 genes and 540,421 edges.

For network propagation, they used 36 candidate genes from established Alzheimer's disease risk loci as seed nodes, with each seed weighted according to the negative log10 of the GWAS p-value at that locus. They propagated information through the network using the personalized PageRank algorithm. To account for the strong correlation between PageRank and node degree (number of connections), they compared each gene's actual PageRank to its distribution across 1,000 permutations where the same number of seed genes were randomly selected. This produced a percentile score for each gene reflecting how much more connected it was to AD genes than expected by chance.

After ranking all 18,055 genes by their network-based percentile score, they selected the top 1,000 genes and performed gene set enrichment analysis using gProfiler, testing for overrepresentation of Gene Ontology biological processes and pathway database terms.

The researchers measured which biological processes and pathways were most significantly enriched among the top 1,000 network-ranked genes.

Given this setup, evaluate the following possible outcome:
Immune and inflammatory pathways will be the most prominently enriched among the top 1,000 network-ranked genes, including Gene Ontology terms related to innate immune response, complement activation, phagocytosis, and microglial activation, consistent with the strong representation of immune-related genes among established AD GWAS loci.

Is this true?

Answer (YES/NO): NO